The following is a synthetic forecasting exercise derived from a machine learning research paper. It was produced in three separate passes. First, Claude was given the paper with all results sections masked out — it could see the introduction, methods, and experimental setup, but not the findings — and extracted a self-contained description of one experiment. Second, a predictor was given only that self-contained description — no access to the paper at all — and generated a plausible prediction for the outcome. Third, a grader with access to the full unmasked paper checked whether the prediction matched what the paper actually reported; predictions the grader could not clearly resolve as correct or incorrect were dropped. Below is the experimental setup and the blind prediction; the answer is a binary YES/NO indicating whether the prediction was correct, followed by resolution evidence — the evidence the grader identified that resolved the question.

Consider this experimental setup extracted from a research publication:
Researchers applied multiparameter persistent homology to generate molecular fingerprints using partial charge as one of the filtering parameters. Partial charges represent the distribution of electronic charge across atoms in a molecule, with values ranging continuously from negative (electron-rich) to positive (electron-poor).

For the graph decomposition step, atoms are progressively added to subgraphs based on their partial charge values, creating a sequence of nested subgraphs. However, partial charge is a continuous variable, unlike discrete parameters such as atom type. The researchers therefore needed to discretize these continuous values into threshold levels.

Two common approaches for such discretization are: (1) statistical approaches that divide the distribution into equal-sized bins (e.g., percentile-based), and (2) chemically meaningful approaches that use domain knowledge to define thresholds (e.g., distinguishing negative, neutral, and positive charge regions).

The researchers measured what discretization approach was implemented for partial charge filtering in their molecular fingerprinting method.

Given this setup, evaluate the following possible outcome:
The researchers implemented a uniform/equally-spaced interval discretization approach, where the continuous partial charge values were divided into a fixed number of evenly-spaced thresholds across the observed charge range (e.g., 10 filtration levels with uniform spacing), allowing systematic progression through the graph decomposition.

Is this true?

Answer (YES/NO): NO